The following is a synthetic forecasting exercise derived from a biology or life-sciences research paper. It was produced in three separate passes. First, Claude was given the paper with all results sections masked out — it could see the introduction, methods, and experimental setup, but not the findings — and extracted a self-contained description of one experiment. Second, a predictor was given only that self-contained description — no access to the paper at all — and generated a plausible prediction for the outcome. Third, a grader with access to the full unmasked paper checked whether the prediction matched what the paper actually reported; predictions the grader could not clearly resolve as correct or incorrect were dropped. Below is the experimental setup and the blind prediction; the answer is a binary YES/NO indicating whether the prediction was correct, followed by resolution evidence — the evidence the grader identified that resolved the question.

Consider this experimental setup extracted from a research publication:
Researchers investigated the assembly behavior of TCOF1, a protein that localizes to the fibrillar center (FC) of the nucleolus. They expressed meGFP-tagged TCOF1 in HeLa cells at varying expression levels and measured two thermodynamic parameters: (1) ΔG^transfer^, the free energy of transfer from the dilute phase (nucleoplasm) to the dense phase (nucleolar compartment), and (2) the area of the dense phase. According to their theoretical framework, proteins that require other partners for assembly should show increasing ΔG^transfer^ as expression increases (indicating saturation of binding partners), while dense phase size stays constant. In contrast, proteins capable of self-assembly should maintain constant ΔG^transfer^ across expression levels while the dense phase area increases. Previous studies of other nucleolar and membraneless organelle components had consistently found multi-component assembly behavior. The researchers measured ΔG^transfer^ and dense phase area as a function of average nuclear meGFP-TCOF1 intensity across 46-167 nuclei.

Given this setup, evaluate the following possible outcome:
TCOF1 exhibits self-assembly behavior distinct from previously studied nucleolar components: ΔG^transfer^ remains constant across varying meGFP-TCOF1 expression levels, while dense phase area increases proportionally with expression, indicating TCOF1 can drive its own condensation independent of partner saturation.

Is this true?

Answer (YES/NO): YES